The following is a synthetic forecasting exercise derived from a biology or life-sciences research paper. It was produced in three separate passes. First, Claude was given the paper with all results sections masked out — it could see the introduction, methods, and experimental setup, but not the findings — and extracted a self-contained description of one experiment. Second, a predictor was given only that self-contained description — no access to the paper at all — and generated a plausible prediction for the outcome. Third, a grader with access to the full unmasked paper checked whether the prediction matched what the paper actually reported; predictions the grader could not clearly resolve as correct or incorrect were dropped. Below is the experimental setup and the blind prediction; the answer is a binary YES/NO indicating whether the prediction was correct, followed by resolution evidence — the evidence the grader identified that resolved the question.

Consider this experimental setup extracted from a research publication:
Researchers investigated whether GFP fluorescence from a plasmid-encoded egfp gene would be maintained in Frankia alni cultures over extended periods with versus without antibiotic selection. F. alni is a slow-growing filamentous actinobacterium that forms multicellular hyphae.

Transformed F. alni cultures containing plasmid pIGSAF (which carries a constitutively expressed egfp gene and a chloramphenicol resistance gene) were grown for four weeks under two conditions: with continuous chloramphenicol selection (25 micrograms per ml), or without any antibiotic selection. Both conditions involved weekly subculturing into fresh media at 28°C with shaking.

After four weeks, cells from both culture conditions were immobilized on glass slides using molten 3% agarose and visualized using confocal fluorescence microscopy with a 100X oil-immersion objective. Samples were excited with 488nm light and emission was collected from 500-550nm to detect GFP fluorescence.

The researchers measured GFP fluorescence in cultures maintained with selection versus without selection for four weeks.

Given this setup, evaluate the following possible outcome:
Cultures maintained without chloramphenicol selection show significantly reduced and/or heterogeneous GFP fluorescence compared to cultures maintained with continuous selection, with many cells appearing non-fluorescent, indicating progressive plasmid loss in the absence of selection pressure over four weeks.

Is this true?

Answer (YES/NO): NO